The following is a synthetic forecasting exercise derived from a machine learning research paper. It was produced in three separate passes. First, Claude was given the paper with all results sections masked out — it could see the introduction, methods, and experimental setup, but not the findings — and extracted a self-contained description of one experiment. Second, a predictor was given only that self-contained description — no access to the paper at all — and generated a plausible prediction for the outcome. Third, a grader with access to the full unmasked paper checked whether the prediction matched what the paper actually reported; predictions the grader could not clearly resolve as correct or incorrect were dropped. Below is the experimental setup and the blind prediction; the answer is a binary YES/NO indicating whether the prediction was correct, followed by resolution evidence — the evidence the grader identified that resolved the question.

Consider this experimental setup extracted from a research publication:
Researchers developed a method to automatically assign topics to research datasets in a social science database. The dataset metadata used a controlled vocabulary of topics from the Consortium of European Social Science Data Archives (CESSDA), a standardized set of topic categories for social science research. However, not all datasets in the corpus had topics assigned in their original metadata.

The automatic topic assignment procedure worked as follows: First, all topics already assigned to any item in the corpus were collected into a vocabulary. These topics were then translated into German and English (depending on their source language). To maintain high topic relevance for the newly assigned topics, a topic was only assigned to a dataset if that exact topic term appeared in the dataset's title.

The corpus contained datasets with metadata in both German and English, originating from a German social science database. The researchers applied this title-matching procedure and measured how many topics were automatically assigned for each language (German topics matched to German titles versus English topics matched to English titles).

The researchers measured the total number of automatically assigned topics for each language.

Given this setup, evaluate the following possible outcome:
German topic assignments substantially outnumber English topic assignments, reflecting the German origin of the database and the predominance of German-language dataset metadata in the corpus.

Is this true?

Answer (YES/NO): NO